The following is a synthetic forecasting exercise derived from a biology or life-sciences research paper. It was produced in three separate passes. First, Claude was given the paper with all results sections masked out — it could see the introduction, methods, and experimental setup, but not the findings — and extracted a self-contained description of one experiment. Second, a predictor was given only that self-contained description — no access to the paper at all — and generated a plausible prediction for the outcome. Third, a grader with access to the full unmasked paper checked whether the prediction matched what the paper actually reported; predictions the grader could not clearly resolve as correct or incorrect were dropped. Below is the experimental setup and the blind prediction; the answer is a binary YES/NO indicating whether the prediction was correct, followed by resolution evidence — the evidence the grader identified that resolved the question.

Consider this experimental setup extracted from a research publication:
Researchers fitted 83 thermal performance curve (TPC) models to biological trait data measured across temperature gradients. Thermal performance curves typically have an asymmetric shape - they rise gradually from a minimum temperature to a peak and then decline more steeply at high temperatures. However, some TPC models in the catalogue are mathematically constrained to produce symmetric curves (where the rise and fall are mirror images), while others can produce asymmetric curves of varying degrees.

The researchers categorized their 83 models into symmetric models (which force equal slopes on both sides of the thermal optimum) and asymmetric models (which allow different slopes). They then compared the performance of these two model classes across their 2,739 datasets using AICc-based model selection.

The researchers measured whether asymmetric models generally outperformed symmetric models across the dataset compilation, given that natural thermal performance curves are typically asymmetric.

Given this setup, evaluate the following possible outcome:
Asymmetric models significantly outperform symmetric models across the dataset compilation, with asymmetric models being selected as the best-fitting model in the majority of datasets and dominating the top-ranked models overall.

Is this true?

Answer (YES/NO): NO